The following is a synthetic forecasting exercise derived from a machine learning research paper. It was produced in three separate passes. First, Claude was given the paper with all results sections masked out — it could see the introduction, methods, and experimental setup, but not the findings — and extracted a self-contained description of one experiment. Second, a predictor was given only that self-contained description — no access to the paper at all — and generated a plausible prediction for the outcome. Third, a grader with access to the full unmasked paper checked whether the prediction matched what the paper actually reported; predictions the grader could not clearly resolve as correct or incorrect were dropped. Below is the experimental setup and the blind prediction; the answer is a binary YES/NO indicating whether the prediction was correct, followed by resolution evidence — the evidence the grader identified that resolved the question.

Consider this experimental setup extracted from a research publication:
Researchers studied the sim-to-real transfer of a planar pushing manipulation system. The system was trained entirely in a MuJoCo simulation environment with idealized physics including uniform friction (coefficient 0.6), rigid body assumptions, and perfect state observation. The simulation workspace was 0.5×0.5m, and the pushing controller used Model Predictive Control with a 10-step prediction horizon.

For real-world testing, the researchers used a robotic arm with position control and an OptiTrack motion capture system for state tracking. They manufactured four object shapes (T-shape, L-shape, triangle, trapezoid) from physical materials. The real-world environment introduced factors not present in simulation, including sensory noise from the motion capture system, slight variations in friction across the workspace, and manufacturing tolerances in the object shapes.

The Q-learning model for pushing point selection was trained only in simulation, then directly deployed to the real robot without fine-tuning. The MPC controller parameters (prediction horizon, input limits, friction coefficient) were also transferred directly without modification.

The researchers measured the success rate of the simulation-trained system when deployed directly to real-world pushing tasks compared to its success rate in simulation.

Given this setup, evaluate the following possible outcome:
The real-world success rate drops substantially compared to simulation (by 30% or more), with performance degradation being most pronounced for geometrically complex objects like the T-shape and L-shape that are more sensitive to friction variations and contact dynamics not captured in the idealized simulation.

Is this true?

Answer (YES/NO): NO